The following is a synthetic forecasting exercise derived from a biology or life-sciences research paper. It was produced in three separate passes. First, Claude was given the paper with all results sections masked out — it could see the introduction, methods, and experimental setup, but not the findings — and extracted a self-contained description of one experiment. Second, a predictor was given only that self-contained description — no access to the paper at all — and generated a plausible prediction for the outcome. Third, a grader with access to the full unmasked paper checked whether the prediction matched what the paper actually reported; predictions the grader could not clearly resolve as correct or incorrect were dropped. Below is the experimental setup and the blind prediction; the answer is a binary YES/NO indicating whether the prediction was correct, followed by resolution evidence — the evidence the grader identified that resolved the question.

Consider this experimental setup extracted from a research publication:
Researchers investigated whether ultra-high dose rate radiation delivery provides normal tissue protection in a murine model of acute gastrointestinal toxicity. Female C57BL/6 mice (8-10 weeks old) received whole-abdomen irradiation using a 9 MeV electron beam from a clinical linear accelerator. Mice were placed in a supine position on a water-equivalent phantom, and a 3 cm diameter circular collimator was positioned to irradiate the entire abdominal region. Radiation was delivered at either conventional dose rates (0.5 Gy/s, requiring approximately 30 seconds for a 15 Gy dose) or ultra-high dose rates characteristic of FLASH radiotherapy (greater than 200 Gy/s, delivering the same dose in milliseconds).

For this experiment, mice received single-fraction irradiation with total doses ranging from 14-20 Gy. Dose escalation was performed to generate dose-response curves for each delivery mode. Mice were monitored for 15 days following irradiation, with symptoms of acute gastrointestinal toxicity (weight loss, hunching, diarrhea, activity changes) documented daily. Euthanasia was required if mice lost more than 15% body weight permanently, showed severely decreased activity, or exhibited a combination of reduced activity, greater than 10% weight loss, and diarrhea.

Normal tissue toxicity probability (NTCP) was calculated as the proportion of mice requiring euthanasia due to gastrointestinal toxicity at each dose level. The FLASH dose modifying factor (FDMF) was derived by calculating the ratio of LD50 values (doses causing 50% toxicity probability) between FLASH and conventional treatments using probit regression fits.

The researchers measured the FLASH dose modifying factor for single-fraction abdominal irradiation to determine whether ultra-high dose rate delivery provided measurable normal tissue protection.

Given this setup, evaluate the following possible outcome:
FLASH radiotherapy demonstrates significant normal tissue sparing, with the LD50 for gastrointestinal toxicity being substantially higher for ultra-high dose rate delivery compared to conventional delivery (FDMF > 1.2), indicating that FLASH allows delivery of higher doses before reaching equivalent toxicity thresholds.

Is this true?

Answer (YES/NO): NO